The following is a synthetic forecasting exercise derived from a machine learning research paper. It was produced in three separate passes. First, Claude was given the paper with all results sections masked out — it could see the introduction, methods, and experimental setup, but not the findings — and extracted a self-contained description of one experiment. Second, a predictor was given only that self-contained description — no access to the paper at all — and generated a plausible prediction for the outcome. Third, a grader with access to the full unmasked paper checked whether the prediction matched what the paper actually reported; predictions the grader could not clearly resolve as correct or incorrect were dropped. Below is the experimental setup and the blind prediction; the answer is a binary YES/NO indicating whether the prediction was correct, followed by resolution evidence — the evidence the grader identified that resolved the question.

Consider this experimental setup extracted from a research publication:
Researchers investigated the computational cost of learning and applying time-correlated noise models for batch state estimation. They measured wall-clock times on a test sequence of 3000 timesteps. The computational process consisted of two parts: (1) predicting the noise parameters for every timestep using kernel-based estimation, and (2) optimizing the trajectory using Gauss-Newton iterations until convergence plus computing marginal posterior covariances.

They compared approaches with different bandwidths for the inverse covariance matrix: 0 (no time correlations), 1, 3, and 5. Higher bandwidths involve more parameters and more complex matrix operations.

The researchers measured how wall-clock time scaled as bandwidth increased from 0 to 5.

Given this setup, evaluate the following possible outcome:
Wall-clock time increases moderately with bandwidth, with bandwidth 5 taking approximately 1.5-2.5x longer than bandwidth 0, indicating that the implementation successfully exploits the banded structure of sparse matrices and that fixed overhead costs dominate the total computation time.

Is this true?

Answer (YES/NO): YES